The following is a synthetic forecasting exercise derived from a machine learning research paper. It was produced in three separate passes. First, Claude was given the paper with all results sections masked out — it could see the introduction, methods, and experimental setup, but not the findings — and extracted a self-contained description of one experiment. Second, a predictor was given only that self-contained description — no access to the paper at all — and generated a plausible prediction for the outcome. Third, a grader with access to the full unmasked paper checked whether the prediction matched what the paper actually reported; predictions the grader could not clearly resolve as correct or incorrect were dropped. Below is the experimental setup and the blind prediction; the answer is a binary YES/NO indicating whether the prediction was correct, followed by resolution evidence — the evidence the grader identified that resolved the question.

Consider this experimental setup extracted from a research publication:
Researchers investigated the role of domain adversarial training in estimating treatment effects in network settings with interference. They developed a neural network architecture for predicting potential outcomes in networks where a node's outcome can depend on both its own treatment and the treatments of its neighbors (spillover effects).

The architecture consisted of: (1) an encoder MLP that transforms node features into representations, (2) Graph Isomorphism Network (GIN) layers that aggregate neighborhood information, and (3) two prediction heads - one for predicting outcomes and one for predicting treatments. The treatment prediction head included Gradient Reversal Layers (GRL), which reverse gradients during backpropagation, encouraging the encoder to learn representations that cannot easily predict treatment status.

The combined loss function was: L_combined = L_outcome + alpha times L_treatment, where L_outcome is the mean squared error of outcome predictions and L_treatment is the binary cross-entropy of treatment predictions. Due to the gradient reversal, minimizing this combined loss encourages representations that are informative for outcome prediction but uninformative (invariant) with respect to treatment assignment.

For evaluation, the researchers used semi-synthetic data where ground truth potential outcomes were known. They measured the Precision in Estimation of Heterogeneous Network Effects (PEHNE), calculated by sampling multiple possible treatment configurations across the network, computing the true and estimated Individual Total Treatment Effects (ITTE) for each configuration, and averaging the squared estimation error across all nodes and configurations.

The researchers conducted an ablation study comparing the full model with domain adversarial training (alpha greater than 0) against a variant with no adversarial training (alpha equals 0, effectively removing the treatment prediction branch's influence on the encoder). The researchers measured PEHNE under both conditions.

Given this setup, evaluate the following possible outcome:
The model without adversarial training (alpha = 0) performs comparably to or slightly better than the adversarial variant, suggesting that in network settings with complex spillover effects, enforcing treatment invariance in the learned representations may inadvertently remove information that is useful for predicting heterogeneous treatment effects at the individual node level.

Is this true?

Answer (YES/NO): NO